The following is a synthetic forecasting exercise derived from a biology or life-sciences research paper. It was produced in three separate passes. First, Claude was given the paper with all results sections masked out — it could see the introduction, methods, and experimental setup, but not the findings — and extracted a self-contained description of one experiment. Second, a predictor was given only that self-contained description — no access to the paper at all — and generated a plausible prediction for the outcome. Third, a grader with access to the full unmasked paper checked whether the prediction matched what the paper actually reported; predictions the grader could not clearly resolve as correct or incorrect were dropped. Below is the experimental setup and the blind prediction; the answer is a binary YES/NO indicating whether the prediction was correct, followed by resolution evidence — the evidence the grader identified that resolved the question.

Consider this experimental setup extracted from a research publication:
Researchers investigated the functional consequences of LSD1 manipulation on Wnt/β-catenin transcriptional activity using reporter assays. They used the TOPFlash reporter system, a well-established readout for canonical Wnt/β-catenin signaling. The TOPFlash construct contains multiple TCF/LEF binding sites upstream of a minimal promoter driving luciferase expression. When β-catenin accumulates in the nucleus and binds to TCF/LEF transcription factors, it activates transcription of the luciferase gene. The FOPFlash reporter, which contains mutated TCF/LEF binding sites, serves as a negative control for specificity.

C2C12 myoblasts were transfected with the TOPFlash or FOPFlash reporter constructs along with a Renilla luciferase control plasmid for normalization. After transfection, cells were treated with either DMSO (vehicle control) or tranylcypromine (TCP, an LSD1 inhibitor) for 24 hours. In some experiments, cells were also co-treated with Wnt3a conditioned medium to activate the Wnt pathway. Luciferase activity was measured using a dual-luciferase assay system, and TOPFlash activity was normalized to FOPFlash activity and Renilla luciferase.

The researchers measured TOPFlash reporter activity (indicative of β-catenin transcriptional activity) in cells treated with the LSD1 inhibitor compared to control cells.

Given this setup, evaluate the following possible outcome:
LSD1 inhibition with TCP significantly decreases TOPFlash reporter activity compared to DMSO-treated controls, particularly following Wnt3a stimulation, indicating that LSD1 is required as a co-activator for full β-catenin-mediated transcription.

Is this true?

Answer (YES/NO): YES